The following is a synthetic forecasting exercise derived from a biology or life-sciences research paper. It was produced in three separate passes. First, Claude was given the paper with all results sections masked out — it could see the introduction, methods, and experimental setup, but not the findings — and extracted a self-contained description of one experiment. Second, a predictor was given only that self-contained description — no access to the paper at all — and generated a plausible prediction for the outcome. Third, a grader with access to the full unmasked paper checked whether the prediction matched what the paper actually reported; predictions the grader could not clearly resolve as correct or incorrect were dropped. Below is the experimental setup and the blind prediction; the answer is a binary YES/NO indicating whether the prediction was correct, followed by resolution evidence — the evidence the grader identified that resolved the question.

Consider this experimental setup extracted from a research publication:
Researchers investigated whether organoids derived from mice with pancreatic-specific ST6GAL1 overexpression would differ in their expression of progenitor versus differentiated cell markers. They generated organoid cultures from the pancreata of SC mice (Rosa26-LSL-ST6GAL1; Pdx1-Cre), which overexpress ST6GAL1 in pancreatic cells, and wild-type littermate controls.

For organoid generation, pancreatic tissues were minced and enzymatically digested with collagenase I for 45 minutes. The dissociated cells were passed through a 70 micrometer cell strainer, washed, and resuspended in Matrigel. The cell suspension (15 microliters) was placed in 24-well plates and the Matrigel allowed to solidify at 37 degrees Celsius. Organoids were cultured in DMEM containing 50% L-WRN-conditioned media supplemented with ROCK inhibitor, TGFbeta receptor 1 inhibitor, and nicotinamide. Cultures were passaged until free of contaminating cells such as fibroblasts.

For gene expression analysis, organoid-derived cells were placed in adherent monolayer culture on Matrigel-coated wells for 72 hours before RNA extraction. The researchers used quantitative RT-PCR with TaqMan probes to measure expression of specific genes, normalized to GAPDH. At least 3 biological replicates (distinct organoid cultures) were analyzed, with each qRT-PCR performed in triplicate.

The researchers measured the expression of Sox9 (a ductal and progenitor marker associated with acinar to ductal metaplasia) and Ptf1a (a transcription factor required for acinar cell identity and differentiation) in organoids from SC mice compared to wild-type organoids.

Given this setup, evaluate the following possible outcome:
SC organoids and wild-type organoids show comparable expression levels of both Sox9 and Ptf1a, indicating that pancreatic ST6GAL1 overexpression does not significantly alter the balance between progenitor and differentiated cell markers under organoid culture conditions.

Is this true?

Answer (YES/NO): NO